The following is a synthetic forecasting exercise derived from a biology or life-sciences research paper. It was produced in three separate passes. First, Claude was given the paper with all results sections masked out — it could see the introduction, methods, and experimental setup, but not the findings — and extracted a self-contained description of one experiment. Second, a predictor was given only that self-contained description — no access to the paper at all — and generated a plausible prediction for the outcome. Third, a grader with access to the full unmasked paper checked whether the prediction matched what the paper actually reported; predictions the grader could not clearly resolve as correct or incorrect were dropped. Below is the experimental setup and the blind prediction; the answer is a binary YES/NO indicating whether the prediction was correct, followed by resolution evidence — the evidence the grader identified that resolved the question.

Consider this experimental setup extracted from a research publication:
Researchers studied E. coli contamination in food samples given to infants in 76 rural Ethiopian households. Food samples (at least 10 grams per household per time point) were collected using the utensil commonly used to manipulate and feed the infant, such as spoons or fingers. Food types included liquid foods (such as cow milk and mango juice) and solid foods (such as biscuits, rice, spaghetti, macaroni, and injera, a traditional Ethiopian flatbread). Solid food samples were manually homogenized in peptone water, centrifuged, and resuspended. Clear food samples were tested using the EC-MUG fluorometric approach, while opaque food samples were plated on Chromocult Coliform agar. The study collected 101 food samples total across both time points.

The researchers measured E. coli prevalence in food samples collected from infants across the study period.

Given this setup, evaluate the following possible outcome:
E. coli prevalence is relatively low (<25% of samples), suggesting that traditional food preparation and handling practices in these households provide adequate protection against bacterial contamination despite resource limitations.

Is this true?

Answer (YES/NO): NO